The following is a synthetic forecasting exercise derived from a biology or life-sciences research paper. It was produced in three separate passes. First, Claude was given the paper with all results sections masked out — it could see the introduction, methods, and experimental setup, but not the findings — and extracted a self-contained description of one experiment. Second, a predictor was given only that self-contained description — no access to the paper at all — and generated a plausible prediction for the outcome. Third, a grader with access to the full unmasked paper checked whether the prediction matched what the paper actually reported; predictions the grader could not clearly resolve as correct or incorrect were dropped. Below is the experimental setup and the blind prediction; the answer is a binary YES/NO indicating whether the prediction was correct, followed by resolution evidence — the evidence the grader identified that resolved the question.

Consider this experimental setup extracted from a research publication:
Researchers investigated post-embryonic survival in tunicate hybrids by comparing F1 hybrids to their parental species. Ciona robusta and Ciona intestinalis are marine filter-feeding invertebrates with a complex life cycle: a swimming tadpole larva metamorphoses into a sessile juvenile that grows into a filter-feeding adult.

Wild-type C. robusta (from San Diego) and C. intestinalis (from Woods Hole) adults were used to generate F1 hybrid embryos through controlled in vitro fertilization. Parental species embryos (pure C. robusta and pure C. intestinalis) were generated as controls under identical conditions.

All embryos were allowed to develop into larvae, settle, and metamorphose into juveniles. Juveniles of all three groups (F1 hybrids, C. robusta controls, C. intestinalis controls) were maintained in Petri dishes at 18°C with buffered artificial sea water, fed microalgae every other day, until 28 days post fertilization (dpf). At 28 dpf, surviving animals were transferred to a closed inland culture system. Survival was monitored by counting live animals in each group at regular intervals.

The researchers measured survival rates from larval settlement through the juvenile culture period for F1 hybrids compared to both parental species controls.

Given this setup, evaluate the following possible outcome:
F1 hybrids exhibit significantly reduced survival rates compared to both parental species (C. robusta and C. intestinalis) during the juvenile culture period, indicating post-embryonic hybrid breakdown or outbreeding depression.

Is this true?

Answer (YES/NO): NO